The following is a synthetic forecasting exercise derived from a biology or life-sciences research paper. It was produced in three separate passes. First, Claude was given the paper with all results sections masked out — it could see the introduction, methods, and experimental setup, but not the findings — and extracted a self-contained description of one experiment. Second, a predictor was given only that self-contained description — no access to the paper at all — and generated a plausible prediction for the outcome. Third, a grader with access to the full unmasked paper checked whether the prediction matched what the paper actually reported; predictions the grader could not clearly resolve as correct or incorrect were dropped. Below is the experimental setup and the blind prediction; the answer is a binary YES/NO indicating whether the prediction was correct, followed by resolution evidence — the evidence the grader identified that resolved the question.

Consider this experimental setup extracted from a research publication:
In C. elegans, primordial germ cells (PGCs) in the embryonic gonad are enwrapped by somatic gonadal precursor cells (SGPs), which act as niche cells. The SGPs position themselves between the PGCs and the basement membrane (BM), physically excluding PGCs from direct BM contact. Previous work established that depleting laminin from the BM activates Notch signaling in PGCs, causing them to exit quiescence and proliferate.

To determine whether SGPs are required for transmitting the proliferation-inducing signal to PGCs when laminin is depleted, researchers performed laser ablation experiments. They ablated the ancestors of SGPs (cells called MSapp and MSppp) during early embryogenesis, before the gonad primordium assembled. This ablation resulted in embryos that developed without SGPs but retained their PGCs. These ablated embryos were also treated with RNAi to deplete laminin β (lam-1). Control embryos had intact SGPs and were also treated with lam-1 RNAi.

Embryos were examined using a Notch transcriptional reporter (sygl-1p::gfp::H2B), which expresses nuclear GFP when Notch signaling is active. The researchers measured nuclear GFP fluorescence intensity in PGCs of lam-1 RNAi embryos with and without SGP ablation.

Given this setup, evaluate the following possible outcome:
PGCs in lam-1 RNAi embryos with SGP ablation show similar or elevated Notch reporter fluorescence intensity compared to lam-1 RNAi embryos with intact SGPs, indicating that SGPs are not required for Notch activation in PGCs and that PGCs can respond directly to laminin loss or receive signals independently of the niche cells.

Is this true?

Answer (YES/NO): NO